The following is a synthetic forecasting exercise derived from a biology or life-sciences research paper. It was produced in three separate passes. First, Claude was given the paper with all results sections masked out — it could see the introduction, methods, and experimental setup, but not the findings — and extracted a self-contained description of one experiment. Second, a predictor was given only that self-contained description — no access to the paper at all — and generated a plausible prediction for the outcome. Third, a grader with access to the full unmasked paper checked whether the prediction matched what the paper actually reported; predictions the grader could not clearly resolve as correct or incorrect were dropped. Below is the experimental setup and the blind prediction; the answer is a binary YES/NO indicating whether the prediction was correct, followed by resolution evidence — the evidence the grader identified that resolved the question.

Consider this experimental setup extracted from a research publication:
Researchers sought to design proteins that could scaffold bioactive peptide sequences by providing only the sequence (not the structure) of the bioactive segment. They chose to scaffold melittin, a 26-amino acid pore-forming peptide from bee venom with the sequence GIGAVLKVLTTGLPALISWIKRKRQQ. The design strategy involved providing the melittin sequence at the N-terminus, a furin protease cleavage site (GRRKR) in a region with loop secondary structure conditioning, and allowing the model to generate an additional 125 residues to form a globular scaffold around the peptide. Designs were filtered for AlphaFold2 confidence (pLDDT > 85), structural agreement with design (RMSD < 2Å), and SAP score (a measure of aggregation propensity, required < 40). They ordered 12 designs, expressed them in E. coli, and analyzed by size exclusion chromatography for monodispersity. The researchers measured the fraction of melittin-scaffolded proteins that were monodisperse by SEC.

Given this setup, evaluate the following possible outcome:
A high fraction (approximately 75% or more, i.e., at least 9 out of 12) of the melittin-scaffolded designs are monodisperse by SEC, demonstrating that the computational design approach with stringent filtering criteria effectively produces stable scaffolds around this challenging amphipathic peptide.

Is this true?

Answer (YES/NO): YES